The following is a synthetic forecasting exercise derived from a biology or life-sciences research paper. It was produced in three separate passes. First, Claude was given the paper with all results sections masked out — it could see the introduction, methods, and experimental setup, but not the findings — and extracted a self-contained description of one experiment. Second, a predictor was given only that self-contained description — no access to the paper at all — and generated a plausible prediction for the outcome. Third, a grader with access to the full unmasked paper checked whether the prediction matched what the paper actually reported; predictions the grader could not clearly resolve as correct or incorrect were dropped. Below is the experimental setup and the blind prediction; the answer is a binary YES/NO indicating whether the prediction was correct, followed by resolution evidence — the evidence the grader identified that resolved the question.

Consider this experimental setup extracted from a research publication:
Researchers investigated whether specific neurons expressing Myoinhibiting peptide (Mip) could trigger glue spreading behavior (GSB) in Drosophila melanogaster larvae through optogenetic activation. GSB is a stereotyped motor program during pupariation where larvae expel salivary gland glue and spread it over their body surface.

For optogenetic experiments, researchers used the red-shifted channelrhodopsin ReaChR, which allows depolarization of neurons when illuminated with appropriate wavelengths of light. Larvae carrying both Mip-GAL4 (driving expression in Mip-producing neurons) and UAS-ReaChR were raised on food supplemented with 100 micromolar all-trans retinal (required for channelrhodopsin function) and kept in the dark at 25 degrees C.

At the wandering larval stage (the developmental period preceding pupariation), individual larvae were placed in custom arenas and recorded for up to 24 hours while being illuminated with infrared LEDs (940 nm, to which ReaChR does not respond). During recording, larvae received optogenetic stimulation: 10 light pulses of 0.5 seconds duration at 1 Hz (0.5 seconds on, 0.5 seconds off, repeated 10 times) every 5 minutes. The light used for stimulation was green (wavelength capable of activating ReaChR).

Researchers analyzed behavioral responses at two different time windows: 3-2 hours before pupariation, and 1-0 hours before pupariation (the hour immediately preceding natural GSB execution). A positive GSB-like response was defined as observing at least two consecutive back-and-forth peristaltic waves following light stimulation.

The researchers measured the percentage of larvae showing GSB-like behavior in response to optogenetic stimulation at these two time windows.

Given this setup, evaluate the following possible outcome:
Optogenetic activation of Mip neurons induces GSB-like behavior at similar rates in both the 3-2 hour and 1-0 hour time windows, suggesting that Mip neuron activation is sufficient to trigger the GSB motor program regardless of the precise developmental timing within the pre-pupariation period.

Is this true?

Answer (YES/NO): NO